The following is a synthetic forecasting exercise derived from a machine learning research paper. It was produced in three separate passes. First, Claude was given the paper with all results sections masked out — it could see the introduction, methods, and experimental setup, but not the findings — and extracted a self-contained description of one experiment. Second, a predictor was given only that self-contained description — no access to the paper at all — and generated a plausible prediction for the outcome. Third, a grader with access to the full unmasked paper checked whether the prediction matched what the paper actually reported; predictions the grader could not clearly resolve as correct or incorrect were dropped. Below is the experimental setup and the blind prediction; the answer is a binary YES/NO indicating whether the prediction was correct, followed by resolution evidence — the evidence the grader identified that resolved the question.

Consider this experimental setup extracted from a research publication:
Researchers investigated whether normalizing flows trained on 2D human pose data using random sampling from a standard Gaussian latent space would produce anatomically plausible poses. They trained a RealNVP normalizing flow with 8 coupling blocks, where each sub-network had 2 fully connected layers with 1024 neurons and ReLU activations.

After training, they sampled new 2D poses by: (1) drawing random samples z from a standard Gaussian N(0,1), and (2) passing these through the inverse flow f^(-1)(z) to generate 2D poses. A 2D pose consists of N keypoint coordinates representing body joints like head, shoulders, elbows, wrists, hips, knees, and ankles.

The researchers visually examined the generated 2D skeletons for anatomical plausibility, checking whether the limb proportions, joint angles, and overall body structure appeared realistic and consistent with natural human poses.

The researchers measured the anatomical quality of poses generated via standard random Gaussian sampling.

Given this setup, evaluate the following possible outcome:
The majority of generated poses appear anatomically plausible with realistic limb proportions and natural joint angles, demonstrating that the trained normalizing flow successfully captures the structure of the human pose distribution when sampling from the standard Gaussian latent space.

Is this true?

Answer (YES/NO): NO